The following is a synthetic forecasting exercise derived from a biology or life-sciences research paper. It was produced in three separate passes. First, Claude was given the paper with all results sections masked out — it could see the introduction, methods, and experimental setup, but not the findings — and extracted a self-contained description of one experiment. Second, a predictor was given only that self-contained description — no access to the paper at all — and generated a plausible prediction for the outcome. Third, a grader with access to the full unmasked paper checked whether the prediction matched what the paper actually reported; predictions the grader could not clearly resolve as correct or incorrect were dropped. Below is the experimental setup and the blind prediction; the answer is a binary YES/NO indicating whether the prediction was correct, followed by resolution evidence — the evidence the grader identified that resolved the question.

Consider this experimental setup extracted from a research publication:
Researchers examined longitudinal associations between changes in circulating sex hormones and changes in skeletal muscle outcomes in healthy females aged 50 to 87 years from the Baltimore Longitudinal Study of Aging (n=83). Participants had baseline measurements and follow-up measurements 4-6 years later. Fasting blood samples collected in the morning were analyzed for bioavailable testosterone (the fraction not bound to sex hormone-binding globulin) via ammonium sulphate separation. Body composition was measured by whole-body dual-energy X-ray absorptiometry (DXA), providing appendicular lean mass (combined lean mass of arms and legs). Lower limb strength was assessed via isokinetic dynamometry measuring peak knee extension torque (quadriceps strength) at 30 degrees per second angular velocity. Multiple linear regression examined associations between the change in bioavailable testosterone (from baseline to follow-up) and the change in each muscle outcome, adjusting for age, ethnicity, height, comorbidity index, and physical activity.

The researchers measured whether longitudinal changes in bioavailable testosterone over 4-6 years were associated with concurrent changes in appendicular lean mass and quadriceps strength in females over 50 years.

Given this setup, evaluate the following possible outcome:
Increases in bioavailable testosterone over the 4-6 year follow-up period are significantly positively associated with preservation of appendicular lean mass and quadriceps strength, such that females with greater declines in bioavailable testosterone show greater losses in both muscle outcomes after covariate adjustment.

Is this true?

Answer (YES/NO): NO